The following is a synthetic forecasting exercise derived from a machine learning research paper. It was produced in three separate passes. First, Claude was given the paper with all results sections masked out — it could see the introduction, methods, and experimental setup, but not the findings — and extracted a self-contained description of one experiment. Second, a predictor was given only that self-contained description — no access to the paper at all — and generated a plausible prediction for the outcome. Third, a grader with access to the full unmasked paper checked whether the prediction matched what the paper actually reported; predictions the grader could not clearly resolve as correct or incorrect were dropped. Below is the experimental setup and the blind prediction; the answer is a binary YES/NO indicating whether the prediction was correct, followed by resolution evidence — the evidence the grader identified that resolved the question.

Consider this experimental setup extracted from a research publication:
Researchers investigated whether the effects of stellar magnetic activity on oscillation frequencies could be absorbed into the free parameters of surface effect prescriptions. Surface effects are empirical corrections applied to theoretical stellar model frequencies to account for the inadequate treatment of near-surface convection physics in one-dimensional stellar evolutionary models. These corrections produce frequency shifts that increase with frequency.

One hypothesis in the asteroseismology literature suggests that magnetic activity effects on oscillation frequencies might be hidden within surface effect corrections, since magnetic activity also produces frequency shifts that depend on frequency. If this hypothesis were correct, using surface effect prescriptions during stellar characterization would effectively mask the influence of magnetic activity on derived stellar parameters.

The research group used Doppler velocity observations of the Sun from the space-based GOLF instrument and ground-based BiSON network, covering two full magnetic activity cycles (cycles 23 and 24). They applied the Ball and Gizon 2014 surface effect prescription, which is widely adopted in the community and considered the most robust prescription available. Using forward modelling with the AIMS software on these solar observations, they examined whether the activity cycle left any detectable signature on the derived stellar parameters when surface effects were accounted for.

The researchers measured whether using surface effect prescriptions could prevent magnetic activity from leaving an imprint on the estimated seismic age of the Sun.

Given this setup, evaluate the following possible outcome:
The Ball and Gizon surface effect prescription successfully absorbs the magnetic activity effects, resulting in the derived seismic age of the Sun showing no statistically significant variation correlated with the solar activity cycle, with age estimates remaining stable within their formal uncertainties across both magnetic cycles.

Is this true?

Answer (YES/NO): NO